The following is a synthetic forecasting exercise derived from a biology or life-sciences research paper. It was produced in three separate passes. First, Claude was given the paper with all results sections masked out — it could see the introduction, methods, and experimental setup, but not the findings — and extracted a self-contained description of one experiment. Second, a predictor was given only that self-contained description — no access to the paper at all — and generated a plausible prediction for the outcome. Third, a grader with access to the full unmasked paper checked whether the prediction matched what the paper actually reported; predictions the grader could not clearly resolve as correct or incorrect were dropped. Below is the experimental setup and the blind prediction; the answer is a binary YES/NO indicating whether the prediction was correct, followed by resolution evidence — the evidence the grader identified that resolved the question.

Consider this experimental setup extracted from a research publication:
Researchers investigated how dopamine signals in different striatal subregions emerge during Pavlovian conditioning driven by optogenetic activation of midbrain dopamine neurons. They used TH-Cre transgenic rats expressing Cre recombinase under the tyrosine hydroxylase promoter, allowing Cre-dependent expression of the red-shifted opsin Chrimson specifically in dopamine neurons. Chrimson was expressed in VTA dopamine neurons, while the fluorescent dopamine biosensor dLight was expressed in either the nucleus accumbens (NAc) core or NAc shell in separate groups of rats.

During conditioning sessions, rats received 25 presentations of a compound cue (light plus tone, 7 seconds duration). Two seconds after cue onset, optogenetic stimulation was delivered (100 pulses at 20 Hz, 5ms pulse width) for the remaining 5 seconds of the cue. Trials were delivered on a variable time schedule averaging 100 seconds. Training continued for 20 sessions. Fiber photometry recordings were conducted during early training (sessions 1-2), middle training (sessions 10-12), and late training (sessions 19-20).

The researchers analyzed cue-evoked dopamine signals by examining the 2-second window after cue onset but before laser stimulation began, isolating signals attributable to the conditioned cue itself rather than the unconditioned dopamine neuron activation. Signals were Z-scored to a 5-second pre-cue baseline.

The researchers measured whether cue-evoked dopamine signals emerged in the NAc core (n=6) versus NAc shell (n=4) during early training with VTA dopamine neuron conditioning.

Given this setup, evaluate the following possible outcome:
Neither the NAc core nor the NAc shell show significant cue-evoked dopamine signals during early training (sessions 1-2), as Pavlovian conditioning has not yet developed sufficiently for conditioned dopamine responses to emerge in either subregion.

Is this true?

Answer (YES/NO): NO